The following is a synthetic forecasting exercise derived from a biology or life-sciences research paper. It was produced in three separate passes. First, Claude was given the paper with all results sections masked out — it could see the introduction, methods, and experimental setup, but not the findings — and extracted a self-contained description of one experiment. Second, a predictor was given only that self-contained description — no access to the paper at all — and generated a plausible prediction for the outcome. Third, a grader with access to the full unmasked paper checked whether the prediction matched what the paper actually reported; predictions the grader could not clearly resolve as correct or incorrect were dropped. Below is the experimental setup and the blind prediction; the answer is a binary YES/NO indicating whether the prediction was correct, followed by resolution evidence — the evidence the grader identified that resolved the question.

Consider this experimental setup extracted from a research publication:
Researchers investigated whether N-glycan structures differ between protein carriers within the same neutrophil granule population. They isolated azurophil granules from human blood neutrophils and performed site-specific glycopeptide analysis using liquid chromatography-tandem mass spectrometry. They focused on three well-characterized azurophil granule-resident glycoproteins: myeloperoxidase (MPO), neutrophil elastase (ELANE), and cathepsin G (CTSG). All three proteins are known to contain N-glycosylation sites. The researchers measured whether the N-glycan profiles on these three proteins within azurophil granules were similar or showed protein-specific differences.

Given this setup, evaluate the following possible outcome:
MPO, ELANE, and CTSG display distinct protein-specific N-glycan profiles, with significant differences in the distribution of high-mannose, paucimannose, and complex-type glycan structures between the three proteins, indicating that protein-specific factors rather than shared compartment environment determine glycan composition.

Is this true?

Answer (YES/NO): YES